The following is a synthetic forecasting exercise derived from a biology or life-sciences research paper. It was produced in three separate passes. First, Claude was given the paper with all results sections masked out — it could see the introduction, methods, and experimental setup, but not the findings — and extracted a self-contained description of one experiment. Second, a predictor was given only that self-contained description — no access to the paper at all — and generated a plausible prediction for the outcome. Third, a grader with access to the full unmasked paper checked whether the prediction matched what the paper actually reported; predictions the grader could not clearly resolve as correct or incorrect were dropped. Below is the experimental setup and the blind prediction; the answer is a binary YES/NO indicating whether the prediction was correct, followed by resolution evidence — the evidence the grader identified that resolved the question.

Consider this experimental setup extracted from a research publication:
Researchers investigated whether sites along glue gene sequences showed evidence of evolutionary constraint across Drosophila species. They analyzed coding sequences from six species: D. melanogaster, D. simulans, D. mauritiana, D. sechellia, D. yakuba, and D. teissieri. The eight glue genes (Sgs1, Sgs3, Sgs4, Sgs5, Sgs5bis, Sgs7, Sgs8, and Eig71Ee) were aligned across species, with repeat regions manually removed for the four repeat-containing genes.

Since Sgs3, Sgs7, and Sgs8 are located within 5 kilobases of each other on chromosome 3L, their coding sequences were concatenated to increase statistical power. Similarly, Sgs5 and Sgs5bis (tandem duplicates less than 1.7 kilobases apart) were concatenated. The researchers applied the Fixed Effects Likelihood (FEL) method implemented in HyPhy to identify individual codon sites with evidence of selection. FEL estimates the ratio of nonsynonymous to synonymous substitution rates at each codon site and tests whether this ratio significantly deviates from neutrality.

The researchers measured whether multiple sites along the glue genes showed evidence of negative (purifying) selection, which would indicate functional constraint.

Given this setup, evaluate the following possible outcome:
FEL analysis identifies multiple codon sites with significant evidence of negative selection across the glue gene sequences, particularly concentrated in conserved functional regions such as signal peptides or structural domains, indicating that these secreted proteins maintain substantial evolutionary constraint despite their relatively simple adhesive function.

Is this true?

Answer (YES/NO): NO